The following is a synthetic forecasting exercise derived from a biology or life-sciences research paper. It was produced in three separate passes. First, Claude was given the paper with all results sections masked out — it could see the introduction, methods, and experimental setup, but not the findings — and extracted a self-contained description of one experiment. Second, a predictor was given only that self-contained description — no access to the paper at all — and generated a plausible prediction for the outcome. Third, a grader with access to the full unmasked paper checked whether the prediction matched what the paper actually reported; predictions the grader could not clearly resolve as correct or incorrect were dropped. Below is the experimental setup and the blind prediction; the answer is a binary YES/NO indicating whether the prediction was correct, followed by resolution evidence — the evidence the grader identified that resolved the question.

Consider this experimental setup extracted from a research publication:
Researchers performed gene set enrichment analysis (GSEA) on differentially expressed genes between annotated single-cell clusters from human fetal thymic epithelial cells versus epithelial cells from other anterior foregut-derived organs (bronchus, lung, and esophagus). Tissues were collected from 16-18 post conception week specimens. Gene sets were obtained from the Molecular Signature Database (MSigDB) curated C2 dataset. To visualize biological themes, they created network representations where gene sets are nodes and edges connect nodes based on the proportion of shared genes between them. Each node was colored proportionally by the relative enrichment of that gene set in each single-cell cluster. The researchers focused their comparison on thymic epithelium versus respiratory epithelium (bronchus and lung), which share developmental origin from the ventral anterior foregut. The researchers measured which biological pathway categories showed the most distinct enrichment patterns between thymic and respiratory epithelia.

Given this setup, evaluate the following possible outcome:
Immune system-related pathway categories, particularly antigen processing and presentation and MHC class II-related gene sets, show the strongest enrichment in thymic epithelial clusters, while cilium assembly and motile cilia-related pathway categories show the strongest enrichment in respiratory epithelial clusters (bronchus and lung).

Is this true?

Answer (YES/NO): NO